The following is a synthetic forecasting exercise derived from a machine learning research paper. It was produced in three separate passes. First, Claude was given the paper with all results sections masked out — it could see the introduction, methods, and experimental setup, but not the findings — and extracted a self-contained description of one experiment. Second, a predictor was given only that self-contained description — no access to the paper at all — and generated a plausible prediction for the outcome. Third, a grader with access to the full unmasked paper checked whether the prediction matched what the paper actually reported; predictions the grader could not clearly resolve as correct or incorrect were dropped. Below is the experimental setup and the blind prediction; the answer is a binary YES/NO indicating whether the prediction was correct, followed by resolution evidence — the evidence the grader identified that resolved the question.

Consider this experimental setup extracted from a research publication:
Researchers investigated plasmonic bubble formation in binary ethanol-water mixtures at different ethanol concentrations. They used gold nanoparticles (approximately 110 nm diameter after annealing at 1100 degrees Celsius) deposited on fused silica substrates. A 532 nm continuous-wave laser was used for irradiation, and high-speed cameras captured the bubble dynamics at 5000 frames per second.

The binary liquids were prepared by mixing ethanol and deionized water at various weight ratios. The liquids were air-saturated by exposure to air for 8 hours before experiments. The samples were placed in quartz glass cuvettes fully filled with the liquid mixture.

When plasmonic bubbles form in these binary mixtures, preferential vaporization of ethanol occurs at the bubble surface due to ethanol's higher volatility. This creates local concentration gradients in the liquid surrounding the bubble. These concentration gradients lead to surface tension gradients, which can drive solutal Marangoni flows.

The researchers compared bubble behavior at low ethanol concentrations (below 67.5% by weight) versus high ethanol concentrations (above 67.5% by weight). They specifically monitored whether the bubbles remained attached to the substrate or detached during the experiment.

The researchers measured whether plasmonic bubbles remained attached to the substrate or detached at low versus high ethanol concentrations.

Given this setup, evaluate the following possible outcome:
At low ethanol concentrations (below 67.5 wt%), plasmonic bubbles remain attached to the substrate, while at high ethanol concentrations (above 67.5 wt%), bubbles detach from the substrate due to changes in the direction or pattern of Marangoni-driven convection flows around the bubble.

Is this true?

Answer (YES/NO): NO